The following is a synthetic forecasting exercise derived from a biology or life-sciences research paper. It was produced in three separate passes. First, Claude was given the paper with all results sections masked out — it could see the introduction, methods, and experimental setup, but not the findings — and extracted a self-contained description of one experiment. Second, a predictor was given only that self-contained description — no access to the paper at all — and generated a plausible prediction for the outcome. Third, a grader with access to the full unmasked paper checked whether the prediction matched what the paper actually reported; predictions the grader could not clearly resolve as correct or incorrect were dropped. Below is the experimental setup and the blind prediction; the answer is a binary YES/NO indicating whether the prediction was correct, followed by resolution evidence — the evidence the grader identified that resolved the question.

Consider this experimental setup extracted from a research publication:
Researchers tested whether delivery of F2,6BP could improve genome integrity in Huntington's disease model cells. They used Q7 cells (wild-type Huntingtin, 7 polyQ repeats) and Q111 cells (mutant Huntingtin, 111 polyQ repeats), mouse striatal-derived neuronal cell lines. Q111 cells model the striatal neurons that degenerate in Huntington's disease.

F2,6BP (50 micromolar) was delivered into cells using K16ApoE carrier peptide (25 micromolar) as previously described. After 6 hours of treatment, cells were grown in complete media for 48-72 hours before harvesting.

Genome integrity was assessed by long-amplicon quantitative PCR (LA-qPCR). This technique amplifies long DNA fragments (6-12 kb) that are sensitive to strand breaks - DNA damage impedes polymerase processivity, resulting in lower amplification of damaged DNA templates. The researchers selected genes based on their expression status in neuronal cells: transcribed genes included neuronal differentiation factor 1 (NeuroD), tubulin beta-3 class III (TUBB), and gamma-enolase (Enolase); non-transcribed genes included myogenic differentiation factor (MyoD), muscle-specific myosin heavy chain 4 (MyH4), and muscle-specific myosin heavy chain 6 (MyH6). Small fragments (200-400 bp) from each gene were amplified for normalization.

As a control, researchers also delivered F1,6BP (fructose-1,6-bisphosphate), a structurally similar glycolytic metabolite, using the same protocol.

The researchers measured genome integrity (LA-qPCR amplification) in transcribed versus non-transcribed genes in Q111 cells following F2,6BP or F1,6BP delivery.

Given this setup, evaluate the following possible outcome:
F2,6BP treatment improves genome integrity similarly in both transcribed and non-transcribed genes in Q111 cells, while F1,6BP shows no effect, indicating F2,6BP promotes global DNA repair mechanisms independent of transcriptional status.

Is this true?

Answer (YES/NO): NO